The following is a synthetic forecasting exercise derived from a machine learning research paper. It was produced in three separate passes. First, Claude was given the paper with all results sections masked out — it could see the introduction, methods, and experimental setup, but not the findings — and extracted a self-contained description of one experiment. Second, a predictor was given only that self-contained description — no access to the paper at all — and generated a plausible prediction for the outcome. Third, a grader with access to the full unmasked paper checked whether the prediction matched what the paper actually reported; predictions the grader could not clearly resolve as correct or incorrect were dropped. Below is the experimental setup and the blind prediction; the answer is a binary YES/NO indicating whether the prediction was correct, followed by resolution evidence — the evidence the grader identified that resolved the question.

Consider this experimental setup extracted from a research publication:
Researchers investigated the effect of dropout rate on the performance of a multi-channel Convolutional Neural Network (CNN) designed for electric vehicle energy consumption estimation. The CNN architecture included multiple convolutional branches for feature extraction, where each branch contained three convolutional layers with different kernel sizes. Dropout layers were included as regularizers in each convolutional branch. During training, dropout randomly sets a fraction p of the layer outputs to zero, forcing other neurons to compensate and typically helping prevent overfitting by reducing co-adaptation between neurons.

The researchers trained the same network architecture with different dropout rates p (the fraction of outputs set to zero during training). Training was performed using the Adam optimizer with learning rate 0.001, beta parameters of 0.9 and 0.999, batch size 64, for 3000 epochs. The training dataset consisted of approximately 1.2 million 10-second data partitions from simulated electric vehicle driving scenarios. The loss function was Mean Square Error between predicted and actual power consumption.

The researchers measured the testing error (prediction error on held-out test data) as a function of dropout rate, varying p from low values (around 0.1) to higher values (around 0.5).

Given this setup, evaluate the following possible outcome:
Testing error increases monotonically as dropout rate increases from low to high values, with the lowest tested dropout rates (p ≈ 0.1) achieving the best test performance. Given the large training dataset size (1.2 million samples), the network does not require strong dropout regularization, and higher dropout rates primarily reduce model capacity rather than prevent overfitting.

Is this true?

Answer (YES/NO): NO